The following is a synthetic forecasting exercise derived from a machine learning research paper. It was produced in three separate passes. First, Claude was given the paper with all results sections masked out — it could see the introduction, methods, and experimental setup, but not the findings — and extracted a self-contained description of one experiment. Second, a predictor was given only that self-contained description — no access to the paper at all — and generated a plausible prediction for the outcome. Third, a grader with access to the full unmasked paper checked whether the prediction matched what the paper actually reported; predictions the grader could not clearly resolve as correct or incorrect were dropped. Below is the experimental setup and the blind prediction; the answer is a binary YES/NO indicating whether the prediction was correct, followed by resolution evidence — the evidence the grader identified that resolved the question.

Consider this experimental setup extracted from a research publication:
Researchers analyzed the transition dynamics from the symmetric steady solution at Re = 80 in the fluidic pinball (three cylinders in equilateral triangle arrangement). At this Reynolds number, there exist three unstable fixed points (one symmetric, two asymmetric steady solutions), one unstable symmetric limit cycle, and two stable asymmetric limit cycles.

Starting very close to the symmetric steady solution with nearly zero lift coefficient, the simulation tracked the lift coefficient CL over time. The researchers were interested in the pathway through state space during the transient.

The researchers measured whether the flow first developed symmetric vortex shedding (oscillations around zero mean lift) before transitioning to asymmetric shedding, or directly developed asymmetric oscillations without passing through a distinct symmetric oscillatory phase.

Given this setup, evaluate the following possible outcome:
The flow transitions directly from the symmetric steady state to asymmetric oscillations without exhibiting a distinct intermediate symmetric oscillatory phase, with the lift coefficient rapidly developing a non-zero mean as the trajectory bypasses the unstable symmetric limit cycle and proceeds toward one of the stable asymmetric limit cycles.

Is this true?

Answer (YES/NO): NO